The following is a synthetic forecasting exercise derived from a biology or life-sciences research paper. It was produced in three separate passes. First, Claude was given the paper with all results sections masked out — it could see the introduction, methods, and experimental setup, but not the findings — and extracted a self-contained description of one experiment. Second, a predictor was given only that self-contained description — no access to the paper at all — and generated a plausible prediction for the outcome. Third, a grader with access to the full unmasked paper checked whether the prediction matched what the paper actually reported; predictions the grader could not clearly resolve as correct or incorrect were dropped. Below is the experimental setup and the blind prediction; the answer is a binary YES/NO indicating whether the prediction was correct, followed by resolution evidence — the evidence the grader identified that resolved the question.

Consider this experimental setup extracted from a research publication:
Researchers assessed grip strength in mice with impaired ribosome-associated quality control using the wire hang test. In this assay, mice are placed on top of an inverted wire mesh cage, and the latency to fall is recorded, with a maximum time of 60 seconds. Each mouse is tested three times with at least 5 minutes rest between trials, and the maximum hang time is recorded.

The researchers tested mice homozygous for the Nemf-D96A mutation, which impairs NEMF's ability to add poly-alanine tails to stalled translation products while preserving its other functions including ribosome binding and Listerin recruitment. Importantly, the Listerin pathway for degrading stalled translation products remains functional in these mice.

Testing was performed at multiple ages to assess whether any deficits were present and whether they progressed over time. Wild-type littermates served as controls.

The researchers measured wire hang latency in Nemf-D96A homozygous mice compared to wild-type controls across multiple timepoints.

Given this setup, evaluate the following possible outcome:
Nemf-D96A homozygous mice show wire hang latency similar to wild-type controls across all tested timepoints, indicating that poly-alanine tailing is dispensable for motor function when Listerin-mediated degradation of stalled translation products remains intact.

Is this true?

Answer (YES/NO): YES